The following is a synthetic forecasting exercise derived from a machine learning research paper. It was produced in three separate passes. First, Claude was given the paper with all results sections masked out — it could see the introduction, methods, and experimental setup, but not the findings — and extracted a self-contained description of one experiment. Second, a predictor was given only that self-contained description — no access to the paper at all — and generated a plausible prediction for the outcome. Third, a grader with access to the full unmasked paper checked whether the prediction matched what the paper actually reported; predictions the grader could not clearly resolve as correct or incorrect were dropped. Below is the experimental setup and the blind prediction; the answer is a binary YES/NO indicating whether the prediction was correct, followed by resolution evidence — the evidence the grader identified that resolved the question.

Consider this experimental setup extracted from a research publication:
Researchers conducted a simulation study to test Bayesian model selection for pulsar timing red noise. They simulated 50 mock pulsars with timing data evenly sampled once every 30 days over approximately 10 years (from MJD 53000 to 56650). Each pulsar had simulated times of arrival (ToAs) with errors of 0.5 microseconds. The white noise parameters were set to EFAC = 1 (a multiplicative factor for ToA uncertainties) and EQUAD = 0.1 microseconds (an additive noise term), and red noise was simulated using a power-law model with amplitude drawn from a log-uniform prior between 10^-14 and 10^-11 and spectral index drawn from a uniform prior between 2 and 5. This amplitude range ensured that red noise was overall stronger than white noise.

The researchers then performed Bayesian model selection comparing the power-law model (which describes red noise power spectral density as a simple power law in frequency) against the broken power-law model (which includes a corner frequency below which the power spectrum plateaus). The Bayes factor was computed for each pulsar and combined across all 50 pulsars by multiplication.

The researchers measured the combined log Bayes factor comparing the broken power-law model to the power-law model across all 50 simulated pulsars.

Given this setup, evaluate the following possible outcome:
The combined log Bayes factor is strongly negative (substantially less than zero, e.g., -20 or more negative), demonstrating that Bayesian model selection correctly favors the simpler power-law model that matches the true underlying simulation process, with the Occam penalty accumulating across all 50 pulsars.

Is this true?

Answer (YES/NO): YES